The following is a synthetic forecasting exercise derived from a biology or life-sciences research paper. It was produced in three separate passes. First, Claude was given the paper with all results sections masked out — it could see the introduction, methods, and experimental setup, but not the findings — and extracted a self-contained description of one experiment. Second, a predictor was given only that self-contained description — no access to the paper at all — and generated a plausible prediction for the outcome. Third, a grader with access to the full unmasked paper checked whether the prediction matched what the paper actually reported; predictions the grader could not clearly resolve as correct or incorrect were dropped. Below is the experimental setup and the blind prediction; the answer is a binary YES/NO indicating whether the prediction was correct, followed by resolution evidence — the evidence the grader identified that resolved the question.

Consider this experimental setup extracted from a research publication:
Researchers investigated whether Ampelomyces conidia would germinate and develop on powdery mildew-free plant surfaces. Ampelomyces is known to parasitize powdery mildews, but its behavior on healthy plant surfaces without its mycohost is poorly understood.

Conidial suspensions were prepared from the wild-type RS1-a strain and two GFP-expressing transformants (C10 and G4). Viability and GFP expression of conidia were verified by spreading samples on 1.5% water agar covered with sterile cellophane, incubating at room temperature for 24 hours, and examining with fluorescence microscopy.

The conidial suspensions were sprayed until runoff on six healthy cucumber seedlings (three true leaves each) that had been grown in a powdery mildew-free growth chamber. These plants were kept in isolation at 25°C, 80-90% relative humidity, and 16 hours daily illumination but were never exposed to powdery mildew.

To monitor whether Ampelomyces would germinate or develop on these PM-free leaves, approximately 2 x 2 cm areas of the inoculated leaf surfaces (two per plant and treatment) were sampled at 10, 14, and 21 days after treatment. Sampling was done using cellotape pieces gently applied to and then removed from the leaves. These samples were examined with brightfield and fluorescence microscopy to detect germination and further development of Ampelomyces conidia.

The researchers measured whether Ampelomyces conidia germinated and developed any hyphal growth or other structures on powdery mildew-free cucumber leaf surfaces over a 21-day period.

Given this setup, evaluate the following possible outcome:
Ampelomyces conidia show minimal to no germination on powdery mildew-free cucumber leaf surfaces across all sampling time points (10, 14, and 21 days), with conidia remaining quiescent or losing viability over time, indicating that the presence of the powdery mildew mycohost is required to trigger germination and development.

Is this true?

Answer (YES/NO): NO